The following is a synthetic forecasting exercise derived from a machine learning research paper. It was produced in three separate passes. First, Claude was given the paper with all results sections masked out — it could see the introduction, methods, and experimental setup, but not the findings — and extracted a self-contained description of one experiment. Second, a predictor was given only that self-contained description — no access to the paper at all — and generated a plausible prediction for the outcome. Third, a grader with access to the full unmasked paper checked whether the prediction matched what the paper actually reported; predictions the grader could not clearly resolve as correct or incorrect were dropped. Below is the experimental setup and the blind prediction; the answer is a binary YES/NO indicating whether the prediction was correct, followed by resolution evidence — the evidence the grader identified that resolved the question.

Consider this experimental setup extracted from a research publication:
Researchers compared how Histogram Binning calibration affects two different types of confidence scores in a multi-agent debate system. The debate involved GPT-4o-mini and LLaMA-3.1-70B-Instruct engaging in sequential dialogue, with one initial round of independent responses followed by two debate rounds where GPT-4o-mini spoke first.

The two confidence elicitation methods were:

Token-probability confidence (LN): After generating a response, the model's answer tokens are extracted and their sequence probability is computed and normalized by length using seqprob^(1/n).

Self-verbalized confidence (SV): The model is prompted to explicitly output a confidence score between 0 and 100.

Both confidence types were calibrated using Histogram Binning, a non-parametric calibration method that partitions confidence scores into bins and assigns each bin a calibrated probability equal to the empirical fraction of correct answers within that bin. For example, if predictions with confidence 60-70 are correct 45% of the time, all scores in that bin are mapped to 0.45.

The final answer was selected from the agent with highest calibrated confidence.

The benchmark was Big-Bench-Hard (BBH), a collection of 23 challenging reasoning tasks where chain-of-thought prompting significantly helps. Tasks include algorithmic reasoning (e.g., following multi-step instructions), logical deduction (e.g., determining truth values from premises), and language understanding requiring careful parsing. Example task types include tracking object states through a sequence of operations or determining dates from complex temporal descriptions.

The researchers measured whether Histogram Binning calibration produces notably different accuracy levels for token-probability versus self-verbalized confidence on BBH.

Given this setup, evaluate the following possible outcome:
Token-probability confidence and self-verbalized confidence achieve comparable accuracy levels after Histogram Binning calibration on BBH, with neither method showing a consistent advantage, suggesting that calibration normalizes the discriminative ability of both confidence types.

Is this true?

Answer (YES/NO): YES